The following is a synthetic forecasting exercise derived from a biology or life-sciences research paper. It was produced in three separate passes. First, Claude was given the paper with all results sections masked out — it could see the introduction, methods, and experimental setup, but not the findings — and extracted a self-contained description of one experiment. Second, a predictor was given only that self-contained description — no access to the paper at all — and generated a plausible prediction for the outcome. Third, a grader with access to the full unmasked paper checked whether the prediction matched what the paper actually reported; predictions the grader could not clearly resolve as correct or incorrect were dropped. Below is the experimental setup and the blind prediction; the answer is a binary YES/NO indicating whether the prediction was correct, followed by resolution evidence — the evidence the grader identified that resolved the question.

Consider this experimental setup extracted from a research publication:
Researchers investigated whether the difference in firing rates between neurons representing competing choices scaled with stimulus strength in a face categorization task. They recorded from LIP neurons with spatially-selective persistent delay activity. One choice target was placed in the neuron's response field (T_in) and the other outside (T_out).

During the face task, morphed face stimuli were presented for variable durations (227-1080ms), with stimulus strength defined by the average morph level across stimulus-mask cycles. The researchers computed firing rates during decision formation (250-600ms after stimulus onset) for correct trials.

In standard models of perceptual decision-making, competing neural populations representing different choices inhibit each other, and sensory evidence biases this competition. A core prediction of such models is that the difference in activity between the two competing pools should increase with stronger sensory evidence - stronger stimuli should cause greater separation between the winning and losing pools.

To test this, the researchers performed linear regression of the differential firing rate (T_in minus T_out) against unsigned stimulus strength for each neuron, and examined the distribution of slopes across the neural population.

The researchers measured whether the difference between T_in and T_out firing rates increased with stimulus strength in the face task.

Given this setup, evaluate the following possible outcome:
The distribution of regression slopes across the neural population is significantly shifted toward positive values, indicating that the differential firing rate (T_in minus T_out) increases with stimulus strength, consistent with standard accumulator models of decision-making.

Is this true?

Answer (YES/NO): NO